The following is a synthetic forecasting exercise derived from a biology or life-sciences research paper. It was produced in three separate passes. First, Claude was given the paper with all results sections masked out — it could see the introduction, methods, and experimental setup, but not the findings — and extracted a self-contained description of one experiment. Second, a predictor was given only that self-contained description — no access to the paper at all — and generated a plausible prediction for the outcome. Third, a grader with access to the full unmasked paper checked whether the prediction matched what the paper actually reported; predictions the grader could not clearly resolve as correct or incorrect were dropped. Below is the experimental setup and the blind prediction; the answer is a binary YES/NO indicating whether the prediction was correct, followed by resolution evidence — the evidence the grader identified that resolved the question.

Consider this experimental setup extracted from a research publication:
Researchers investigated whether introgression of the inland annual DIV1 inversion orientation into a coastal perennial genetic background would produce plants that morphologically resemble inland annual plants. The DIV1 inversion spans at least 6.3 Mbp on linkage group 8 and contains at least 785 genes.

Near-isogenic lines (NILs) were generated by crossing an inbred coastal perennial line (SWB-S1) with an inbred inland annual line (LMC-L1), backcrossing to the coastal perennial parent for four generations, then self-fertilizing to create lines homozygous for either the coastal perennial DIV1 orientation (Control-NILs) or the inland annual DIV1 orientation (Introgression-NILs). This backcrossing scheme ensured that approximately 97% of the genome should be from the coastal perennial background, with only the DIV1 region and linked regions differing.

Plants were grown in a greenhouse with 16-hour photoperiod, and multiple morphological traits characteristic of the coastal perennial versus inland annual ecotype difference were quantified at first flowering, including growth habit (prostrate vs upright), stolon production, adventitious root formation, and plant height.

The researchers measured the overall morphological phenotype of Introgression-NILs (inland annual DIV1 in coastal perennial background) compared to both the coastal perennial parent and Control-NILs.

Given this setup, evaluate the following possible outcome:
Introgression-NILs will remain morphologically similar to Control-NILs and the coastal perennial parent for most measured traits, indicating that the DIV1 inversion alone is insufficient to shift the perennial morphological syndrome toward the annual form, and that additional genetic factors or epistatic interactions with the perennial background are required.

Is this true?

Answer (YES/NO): NO